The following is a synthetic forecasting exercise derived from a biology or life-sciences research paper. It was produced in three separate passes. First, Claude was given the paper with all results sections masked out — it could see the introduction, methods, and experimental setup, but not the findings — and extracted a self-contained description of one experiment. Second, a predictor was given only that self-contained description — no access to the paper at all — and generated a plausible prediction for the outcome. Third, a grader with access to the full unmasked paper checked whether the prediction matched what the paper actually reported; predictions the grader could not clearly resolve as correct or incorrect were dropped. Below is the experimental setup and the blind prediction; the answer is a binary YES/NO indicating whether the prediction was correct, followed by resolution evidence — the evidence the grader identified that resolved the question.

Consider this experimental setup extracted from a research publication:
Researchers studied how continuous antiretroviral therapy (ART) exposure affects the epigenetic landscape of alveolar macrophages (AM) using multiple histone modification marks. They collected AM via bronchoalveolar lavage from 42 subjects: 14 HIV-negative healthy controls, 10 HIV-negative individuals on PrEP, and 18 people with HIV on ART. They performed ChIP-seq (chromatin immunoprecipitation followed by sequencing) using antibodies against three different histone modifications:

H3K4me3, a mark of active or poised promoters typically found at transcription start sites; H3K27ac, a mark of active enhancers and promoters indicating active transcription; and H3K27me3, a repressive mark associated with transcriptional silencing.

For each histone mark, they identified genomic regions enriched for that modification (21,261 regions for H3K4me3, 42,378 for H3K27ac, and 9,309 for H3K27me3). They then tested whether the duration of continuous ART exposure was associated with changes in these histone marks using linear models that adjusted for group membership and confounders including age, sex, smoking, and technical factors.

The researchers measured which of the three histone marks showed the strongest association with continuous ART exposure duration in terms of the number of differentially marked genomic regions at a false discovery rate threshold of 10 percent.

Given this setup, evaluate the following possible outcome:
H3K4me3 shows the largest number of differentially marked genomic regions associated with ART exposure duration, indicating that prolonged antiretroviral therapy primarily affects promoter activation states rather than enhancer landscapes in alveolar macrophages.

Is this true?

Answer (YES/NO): NO